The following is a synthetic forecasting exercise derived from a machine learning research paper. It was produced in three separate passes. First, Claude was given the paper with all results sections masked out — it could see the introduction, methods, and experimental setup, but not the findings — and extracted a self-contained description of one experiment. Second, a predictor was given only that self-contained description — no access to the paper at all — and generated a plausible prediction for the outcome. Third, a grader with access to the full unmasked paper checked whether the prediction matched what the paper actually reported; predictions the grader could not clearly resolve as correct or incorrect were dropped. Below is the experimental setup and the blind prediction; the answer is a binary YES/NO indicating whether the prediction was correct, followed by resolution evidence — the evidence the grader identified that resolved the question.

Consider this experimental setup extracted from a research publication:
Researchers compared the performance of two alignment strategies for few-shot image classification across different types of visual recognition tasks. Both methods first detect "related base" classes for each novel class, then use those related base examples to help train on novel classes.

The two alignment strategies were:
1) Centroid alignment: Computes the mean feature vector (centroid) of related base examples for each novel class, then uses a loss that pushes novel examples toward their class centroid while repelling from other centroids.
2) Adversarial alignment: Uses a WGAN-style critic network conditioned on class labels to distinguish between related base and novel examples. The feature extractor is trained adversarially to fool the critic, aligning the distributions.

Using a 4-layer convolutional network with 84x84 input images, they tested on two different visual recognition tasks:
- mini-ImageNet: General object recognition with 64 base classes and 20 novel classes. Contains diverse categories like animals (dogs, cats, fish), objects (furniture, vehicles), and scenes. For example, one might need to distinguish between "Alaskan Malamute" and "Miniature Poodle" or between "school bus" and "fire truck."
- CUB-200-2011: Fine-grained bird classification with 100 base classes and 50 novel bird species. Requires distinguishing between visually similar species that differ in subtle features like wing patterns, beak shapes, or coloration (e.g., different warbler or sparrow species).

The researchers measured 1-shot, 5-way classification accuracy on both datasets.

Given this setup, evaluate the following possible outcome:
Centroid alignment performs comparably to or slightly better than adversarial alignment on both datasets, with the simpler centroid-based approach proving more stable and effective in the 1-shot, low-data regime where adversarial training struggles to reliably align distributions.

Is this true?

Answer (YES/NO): NO